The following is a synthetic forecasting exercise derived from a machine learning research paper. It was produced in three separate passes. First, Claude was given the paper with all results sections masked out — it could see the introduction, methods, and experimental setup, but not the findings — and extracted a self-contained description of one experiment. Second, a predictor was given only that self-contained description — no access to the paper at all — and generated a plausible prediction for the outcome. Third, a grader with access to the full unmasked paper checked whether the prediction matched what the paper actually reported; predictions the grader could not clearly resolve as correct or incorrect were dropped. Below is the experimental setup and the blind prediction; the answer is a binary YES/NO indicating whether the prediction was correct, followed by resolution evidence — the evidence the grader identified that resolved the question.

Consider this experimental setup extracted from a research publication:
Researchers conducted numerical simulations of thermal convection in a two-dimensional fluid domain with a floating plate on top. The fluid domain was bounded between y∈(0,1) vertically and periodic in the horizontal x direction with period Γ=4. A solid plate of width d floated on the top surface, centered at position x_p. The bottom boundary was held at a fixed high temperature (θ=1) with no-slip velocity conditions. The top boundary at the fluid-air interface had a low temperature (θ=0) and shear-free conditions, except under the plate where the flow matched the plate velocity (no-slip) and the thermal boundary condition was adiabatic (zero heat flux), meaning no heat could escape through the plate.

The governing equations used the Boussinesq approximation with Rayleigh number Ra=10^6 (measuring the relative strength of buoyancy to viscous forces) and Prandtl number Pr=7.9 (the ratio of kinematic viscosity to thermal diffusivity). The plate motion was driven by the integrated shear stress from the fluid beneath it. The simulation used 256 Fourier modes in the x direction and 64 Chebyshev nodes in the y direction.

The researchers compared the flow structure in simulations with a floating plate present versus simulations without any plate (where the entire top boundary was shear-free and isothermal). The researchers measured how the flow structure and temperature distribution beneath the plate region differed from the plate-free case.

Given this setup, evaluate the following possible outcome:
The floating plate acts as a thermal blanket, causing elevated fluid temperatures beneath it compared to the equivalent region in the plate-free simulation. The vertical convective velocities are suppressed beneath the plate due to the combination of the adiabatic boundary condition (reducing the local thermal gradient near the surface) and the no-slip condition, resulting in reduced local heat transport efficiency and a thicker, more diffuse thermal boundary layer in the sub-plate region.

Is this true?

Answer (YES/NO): NO